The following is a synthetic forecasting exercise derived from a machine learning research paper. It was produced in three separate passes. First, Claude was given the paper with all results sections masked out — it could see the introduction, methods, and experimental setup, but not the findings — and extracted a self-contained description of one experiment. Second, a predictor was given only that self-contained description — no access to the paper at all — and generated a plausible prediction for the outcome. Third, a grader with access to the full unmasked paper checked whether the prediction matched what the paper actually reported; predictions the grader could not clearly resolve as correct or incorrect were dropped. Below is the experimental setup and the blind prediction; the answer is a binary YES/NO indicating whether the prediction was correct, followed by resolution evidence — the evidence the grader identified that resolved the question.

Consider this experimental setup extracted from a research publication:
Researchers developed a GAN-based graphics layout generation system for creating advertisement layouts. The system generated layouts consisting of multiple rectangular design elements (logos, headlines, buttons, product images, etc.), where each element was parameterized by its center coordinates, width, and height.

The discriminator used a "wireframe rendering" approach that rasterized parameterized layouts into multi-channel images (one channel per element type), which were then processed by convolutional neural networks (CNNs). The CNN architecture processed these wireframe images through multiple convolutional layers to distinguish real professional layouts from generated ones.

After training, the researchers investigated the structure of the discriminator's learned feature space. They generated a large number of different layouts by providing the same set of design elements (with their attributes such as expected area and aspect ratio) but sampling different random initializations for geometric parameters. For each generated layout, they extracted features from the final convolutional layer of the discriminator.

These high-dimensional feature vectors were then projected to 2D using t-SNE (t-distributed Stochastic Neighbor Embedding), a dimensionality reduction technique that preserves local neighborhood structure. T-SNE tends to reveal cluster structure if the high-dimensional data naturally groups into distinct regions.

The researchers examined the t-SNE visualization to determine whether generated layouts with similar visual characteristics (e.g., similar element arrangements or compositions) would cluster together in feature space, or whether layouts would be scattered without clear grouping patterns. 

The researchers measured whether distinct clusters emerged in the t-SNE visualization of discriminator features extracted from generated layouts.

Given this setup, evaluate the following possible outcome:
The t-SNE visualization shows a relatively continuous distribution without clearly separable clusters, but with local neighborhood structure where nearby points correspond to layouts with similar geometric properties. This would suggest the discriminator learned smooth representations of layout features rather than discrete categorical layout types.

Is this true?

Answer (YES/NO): NO